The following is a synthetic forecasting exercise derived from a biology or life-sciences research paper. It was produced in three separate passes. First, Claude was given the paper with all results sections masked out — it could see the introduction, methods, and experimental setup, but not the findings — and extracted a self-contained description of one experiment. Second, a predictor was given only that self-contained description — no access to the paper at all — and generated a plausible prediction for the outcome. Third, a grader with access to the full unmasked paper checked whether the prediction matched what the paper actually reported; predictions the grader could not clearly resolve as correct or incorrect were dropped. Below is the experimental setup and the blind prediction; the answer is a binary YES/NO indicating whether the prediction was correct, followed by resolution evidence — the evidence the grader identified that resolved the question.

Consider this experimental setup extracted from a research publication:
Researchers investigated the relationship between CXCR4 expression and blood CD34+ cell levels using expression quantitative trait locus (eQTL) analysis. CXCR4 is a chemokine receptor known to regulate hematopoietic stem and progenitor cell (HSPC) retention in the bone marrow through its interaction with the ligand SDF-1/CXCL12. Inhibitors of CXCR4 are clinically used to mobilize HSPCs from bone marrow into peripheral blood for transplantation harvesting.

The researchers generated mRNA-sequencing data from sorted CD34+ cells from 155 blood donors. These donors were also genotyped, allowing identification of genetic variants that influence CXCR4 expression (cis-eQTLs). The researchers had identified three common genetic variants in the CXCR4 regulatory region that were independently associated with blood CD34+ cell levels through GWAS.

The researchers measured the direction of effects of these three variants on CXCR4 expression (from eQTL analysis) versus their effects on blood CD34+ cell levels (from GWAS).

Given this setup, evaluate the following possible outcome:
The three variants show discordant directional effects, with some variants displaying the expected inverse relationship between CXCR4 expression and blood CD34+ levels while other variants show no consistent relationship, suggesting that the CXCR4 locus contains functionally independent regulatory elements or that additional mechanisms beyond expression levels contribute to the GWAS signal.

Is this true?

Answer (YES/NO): NO